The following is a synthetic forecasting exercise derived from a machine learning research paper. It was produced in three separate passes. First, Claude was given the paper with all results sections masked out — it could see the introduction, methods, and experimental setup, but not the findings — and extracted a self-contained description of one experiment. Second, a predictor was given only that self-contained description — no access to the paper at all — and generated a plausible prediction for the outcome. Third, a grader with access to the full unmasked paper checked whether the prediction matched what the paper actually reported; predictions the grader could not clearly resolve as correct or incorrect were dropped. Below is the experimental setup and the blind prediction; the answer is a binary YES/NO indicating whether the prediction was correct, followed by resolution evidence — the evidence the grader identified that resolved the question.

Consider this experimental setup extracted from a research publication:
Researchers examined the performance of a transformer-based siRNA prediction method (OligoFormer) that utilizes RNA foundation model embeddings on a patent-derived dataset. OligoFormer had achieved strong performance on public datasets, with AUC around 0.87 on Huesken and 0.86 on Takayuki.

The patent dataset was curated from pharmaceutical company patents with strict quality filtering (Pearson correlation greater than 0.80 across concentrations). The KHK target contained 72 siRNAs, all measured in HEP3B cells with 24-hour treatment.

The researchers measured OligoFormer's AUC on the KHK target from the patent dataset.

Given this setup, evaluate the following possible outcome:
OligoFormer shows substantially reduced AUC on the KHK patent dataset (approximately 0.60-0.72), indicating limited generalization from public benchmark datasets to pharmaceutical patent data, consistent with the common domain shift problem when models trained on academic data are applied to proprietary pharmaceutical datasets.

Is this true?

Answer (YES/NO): YES